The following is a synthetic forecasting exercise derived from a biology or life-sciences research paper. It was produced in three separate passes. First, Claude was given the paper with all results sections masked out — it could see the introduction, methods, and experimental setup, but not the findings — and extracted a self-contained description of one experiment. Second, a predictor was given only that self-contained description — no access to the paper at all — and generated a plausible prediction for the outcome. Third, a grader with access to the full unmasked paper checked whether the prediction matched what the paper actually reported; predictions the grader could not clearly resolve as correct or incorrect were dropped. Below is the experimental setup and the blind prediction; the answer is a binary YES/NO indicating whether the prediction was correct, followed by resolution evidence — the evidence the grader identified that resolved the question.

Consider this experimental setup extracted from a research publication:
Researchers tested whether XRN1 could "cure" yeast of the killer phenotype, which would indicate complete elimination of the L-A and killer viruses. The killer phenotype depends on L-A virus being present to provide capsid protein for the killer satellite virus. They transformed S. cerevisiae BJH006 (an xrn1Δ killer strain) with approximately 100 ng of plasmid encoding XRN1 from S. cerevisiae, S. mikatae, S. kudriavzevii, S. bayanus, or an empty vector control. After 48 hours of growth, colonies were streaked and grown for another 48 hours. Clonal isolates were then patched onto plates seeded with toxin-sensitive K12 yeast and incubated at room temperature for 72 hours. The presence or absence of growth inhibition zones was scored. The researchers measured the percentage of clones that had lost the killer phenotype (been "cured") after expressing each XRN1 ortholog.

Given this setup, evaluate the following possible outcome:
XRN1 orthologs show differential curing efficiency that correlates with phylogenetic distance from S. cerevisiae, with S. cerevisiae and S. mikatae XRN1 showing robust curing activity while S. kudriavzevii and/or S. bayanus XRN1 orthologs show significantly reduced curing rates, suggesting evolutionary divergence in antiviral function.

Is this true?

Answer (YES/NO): NO